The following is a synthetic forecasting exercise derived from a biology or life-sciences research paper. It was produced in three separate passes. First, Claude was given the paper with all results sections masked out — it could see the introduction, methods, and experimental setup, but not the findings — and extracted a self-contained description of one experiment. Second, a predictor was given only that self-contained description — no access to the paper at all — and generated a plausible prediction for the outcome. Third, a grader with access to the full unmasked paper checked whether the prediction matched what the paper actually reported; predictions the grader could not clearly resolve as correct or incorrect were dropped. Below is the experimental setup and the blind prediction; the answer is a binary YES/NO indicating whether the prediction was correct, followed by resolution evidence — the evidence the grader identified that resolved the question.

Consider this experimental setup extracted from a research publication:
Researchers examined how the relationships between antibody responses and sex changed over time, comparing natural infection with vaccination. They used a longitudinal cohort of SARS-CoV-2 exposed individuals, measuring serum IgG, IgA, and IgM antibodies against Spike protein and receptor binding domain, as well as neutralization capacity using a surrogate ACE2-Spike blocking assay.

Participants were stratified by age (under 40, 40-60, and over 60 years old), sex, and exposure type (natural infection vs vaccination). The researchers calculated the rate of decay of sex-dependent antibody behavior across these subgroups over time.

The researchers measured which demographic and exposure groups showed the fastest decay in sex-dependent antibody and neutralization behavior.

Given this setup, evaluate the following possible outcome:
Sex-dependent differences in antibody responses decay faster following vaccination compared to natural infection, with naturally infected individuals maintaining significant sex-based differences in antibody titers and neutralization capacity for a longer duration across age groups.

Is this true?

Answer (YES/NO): YES